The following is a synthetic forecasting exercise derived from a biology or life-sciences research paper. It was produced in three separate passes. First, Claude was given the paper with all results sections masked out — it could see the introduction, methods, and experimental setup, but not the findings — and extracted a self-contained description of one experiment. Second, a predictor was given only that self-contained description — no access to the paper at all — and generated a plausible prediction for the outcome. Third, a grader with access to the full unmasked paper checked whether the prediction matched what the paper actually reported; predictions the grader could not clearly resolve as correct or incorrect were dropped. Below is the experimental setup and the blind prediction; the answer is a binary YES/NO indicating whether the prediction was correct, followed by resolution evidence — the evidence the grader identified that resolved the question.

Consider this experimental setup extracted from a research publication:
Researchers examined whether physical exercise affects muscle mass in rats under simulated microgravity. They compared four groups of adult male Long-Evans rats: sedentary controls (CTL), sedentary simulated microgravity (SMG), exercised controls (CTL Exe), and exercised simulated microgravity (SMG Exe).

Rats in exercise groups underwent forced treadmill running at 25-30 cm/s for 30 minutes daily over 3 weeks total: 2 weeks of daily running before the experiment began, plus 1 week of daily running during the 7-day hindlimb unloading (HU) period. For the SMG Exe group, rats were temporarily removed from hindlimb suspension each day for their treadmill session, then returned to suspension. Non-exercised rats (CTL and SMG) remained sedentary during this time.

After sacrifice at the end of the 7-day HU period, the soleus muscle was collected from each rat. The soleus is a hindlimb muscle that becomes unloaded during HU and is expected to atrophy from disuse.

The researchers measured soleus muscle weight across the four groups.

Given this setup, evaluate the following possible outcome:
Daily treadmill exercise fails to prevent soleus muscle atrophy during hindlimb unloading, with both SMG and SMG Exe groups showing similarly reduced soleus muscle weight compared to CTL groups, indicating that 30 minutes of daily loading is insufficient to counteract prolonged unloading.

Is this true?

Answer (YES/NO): NO